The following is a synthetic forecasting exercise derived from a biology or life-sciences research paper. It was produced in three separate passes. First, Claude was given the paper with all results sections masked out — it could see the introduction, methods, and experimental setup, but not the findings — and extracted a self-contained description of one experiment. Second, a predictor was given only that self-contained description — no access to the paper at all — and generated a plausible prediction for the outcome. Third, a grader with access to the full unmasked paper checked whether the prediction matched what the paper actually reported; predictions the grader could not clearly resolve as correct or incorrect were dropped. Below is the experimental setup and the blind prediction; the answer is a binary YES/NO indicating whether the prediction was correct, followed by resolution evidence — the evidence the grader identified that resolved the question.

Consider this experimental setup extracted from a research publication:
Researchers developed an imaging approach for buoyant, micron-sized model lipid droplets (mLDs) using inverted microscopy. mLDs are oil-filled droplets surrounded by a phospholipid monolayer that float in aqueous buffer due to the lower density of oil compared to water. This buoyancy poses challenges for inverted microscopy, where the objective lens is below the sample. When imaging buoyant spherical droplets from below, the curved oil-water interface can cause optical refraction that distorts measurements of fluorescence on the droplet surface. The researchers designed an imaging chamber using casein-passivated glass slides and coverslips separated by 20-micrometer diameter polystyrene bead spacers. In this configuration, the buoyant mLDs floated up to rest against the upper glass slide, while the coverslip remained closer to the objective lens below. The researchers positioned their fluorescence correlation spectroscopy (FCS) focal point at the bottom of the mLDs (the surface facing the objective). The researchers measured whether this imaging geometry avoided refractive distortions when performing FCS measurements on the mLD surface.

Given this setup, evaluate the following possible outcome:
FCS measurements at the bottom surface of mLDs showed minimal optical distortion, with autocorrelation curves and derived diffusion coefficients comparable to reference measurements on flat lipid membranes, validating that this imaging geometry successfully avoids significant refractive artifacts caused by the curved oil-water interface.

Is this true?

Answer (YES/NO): NO